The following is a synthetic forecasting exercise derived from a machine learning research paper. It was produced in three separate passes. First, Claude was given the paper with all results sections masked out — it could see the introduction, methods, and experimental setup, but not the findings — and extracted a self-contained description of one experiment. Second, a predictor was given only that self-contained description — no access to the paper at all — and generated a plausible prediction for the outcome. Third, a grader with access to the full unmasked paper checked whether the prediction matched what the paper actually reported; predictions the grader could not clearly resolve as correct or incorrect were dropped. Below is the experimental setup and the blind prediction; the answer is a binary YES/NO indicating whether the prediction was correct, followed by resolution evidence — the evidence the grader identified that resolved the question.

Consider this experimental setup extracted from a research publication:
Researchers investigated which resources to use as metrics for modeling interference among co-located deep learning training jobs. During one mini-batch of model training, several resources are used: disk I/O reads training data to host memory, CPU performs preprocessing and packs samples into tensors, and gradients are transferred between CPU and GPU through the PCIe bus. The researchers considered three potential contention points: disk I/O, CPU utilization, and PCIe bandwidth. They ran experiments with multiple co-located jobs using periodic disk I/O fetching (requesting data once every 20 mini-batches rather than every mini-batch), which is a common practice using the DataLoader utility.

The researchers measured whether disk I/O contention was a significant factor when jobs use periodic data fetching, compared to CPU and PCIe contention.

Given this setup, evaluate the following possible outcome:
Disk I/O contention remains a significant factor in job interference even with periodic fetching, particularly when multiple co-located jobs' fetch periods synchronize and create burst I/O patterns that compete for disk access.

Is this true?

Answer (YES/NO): NO